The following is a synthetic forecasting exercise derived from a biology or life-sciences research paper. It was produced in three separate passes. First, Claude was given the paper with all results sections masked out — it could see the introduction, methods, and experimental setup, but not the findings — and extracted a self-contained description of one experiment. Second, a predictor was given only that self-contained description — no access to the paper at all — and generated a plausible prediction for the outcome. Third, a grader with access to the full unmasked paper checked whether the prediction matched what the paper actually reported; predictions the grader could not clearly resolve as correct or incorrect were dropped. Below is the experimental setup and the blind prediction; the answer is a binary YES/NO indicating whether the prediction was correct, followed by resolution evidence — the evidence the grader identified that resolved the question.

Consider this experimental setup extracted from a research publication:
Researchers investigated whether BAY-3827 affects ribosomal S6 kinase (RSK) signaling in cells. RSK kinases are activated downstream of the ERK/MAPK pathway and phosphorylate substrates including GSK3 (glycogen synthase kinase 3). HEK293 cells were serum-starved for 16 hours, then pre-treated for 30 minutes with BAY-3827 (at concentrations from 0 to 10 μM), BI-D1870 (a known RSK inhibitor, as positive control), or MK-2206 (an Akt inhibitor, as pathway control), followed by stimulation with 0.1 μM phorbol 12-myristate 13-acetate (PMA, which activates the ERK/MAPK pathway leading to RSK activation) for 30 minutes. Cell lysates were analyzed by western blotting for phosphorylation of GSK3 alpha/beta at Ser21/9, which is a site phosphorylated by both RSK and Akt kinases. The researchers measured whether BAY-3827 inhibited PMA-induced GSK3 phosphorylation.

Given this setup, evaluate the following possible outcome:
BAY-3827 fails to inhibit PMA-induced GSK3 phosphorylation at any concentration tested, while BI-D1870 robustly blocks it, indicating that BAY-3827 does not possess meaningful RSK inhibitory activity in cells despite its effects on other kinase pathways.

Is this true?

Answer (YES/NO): NO